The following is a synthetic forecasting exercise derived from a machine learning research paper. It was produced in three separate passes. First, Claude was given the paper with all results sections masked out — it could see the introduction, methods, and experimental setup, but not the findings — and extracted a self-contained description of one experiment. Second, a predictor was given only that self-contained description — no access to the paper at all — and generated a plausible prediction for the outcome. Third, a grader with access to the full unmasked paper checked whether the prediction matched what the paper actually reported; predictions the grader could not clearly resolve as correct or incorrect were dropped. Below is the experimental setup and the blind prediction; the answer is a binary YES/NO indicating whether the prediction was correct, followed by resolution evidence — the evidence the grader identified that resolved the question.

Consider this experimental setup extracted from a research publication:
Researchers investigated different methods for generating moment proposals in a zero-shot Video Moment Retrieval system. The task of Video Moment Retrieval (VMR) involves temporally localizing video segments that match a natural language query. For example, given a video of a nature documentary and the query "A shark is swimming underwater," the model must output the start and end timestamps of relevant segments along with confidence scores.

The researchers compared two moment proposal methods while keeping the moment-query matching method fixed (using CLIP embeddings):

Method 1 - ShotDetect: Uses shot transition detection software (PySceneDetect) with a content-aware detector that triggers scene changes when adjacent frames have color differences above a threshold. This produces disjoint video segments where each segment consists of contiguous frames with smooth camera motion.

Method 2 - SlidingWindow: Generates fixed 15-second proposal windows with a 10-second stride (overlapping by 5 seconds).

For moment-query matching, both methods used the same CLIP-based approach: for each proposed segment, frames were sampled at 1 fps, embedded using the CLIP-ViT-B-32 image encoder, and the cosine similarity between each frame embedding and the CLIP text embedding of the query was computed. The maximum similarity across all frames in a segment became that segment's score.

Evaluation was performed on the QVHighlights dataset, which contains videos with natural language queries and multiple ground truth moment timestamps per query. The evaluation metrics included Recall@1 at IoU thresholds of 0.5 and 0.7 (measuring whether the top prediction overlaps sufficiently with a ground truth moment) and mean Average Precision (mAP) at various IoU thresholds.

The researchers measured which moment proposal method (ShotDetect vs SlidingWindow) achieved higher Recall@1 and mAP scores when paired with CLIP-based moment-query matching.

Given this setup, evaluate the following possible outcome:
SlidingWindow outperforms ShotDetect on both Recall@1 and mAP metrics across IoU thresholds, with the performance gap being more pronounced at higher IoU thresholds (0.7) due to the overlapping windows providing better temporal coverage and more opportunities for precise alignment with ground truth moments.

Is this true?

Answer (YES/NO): NO